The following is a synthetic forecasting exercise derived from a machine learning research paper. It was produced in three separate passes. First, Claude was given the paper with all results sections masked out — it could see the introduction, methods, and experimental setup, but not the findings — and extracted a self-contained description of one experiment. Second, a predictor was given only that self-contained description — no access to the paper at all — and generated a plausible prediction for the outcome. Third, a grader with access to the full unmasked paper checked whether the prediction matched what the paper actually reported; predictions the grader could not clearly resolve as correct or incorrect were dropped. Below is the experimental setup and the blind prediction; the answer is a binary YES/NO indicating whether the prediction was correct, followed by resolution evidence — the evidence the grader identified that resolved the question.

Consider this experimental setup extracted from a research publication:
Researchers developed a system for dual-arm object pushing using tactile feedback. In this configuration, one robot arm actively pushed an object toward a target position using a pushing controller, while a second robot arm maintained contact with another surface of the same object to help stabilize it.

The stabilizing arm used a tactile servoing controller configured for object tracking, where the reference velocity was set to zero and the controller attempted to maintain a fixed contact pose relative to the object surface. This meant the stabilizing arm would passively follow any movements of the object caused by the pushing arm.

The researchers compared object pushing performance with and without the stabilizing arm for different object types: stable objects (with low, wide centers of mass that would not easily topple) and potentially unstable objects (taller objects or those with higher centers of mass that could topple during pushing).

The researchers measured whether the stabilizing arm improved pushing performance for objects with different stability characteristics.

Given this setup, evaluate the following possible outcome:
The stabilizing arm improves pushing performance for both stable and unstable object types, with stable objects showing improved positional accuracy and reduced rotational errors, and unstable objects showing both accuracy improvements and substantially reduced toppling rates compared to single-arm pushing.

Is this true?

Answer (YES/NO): NO